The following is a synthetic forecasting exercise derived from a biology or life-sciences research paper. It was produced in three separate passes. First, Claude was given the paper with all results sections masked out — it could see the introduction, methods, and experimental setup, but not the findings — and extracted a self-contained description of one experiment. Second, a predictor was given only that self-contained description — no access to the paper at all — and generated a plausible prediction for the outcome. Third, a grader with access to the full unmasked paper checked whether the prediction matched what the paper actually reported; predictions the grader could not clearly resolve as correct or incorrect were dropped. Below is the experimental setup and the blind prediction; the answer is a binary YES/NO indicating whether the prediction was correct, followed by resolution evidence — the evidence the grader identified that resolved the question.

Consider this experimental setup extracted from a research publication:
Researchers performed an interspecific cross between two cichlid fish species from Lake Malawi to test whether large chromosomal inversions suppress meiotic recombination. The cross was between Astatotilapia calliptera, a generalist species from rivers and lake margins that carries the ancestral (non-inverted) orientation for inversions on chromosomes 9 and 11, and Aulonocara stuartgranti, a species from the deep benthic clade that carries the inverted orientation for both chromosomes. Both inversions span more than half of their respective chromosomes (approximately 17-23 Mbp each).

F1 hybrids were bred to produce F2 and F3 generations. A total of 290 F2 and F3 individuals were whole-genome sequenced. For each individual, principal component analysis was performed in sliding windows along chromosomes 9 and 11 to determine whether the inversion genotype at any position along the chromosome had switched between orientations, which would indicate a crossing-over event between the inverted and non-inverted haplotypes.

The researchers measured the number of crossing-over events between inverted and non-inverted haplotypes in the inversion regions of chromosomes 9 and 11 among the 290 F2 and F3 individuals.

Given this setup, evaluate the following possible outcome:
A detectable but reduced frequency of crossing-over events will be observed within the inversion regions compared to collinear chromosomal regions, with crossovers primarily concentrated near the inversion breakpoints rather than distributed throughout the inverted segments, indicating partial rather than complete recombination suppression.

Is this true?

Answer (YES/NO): NO